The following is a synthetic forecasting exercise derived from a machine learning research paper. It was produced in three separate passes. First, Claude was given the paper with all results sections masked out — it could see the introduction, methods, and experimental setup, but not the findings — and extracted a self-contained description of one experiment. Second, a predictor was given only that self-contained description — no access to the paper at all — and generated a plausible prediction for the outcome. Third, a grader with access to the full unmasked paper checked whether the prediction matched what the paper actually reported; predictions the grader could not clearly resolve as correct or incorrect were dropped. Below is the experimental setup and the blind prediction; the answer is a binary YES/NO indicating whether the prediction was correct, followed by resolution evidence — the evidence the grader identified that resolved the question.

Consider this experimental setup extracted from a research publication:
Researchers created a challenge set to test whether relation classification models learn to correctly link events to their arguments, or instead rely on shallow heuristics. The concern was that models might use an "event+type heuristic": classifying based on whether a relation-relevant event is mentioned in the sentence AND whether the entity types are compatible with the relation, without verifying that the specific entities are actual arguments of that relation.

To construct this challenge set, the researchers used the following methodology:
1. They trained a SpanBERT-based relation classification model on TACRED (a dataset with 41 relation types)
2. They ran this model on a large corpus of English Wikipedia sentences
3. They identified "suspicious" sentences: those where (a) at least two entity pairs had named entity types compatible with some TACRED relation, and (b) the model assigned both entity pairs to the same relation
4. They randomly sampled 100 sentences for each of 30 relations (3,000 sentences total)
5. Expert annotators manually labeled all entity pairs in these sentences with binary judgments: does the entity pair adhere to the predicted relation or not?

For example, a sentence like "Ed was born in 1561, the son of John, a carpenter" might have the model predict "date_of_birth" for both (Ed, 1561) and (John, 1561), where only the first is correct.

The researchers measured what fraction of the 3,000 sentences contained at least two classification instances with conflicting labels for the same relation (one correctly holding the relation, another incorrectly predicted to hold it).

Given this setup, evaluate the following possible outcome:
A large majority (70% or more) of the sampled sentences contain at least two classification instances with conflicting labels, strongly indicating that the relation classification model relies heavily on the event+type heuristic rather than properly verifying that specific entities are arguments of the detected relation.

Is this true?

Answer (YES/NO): NO